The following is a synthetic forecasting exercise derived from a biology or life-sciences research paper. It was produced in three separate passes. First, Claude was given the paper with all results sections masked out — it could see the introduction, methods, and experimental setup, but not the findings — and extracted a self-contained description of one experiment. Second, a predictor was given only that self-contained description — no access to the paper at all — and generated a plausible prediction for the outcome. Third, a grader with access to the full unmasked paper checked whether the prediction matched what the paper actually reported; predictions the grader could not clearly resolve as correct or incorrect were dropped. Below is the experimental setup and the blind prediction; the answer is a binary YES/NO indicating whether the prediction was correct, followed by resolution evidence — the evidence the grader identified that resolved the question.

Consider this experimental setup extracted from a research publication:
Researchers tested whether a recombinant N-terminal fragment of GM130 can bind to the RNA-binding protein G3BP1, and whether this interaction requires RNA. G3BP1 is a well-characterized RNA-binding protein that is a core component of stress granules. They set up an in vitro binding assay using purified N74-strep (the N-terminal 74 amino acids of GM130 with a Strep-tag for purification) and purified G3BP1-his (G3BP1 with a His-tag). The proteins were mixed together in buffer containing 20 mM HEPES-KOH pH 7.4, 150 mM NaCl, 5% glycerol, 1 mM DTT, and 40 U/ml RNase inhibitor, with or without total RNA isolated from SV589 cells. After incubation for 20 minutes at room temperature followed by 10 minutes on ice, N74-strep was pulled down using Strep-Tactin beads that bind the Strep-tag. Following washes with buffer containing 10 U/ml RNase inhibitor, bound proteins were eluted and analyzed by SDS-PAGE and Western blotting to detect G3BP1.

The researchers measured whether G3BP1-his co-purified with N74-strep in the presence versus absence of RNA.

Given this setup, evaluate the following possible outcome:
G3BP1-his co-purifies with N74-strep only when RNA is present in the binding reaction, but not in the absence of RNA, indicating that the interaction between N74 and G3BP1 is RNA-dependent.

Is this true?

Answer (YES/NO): YES